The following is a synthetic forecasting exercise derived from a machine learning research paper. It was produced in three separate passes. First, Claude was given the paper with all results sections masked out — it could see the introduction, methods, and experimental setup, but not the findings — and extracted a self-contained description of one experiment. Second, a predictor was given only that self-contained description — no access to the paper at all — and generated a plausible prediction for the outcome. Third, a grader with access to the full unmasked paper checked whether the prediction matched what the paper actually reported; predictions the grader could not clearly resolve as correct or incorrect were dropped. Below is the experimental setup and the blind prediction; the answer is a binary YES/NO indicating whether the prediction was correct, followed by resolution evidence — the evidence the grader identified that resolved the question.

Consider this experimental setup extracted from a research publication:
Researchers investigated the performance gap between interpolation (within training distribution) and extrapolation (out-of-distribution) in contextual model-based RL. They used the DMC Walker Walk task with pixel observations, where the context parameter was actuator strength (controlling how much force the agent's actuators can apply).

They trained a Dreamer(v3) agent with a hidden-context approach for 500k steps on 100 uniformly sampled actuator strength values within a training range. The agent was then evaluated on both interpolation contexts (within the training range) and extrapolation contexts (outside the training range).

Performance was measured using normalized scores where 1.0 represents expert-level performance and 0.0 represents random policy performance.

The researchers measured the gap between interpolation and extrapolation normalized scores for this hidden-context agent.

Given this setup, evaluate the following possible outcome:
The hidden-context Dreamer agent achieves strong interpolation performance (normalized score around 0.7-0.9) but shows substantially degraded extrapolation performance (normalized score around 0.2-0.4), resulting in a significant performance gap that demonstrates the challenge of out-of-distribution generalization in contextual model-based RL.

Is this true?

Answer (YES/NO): NO